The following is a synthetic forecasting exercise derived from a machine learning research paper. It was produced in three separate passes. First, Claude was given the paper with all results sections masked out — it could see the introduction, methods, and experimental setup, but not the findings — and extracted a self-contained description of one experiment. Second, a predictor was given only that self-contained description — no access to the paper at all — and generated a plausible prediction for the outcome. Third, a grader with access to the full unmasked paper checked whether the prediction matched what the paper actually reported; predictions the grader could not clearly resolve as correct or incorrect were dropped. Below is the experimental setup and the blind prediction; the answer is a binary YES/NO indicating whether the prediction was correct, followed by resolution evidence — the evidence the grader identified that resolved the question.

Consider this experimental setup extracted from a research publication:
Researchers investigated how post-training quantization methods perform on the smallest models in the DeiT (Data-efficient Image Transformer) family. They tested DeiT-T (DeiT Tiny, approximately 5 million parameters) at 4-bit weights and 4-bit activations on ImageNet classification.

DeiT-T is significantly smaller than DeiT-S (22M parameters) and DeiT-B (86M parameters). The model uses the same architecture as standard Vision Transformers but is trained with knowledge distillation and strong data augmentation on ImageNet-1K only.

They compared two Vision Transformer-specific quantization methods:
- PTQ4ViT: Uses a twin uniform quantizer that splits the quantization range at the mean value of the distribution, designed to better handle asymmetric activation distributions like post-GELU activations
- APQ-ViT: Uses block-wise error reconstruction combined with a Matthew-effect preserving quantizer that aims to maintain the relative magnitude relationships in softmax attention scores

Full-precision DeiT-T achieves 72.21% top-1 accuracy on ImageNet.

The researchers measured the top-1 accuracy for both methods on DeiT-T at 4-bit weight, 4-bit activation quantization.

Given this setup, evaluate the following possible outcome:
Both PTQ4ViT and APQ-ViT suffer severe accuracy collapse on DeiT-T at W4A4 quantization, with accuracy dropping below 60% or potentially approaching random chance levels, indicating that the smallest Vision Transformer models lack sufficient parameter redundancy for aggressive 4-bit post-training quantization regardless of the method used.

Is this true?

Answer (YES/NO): NO